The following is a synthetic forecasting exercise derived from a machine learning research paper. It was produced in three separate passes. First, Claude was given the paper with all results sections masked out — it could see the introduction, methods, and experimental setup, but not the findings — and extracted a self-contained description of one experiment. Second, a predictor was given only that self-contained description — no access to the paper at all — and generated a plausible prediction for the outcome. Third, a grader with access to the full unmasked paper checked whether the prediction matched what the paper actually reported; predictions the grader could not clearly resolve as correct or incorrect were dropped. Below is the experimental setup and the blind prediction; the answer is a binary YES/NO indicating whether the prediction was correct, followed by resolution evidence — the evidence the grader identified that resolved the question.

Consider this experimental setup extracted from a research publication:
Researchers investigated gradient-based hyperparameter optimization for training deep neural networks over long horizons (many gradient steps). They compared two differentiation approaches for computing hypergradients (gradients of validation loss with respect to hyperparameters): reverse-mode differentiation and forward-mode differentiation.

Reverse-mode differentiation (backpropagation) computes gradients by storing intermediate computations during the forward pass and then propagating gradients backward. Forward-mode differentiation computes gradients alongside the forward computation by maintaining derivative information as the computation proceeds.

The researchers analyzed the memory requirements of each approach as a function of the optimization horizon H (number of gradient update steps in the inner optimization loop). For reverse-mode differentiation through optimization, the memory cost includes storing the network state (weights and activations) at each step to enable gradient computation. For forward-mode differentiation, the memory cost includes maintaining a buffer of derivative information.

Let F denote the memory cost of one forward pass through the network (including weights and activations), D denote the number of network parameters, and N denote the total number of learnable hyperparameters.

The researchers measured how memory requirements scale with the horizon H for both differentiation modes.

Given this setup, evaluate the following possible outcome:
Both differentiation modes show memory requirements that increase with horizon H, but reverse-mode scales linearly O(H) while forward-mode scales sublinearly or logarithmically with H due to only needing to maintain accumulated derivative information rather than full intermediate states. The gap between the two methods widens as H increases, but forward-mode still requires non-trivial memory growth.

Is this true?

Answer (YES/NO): NO